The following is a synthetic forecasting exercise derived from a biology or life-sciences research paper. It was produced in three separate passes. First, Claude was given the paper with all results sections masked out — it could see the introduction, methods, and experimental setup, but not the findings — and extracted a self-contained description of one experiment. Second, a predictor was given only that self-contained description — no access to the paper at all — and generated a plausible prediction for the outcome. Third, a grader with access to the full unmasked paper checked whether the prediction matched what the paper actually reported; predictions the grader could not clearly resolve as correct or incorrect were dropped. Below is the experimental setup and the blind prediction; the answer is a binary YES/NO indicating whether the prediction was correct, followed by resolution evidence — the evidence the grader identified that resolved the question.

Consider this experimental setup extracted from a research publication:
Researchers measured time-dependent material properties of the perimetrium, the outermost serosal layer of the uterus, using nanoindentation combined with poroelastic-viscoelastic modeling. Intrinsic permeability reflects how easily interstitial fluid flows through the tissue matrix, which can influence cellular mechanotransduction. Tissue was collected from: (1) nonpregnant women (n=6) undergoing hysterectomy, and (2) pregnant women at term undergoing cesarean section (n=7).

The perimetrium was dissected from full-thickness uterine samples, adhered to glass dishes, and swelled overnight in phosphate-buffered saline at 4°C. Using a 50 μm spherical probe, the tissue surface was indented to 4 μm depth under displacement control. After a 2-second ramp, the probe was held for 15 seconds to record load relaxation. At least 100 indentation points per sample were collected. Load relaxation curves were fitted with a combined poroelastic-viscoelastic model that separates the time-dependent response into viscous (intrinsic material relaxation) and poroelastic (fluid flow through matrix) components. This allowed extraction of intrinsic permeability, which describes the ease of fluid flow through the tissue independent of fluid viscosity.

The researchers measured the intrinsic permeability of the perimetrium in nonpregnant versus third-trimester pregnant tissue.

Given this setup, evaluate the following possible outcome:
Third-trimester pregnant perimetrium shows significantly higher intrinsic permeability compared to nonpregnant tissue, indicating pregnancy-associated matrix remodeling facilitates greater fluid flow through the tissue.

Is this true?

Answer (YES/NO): NO